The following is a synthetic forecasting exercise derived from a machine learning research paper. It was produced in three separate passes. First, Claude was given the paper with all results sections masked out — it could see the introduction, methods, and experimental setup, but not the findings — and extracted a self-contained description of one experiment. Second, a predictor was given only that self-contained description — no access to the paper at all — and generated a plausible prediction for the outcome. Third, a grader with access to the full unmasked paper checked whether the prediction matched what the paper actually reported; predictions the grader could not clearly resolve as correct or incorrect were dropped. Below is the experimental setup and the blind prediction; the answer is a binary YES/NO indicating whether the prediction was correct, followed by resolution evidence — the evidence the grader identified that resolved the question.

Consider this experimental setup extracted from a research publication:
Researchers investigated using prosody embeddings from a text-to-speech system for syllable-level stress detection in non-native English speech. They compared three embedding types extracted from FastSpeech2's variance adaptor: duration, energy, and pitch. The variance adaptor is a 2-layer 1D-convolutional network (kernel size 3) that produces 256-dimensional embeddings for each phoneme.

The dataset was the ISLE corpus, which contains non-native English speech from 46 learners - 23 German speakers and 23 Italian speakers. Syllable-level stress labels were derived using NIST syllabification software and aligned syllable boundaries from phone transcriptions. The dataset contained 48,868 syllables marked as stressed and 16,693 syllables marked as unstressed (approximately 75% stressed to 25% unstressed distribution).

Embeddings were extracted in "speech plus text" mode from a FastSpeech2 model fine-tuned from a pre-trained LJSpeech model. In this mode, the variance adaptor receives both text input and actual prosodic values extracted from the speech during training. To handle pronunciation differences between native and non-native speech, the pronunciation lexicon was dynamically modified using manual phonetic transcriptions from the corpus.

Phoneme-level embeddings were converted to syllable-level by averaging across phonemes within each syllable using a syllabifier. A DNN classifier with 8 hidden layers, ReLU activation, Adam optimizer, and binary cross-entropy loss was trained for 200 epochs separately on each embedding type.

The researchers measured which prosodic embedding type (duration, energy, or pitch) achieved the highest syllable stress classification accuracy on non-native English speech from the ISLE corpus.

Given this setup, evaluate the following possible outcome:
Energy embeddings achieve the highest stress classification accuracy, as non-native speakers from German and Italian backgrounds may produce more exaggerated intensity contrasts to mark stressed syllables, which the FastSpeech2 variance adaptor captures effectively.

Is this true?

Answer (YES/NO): YES